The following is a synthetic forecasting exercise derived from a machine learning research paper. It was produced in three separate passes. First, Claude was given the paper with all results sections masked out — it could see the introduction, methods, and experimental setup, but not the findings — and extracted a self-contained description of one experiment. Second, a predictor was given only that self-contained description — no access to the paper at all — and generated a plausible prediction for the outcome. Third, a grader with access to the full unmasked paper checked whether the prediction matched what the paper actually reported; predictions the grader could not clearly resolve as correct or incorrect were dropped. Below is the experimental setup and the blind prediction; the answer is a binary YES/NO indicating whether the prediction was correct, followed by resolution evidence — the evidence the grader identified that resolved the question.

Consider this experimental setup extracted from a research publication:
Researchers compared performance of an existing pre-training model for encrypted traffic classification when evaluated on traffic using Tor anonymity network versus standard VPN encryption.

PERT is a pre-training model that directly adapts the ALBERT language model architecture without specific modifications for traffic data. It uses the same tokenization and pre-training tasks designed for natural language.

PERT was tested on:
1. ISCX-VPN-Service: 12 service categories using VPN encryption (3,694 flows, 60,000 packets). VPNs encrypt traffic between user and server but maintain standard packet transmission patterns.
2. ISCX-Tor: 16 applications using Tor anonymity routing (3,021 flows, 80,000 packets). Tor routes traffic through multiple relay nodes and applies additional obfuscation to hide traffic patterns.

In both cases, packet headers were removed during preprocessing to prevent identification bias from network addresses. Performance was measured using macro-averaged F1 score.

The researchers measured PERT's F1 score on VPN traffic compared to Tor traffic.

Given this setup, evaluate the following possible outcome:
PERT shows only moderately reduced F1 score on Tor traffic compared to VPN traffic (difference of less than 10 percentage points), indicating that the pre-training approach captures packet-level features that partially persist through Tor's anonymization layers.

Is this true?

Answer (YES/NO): NO